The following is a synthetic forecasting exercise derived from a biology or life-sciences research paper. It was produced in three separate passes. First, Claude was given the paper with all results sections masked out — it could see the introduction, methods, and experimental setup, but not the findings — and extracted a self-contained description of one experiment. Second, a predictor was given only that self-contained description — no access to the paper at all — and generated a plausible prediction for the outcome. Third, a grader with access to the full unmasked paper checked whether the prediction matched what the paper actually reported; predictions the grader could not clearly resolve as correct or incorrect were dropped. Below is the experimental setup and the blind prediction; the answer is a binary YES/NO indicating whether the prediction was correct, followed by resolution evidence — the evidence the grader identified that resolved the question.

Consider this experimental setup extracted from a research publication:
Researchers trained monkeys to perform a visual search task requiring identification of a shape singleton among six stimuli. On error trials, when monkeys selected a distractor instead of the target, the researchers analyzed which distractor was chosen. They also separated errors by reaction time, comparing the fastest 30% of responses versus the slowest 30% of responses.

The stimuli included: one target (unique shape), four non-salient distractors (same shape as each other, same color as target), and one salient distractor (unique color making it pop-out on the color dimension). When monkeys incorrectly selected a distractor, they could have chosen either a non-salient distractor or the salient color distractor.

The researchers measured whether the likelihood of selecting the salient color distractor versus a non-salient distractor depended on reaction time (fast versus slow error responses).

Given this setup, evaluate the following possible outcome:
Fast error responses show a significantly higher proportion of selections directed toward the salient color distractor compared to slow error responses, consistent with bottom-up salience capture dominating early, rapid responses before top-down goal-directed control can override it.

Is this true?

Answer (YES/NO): YES